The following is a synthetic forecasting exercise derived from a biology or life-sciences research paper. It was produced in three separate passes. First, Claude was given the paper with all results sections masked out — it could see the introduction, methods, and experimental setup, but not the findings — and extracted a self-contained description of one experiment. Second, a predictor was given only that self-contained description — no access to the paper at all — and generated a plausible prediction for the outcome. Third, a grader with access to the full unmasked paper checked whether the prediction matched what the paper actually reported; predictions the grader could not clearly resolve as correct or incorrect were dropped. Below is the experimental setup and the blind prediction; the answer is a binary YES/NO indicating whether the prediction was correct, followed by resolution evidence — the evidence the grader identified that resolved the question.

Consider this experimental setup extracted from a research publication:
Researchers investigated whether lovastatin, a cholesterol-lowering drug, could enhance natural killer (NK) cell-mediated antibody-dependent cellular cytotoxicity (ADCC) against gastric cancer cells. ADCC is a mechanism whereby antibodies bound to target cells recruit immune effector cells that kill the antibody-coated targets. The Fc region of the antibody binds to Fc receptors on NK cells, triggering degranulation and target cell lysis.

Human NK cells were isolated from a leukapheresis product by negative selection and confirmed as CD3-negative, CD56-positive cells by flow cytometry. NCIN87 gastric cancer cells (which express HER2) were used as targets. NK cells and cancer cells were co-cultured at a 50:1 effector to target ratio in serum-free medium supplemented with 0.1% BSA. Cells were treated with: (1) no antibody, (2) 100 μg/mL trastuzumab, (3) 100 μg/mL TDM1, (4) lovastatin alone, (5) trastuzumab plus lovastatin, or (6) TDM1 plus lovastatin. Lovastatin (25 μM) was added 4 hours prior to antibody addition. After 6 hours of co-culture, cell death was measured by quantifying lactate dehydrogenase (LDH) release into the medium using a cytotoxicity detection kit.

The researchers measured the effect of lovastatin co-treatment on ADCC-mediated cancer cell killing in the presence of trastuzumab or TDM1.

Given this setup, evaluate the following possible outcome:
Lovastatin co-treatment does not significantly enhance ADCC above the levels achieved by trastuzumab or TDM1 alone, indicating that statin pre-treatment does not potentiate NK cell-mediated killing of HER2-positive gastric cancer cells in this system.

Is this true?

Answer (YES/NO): NO